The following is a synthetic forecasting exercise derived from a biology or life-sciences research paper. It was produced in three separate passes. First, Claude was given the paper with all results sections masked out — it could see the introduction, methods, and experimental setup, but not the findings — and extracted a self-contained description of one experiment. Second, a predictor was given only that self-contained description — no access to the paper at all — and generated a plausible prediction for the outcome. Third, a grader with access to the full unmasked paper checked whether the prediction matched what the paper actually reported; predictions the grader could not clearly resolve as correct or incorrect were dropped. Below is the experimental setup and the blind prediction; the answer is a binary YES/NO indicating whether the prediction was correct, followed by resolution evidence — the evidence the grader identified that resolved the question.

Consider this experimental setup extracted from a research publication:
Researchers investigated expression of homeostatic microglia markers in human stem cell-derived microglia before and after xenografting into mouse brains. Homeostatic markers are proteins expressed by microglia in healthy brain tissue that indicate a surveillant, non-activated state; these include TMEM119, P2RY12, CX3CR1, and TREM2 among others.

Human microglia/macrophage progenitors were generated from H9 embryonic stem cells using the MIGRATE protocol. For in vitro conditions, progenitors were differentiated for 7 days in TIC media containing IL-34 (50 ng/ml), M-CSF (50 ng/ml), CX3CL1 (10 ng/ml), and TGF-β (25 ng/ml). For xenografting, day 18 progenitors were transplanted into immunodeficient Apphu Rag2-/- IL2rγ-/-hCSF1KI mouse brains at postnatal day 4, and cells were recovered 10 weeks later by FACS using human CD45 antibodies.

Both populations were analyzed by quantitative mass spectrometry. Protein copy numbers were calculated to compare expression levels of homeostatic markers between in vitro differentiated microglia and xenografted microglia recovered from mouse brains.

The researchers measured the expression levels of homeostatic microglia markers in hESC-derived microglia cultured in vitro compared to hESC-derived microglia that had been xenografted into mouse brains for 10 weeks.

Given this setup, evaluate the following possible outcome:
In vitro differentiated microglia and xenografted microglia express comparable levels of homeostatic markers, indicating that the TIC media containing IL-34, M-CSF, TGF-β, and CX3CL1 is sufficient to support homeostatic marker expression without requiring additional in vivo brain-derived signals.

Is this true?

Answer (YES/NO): NO